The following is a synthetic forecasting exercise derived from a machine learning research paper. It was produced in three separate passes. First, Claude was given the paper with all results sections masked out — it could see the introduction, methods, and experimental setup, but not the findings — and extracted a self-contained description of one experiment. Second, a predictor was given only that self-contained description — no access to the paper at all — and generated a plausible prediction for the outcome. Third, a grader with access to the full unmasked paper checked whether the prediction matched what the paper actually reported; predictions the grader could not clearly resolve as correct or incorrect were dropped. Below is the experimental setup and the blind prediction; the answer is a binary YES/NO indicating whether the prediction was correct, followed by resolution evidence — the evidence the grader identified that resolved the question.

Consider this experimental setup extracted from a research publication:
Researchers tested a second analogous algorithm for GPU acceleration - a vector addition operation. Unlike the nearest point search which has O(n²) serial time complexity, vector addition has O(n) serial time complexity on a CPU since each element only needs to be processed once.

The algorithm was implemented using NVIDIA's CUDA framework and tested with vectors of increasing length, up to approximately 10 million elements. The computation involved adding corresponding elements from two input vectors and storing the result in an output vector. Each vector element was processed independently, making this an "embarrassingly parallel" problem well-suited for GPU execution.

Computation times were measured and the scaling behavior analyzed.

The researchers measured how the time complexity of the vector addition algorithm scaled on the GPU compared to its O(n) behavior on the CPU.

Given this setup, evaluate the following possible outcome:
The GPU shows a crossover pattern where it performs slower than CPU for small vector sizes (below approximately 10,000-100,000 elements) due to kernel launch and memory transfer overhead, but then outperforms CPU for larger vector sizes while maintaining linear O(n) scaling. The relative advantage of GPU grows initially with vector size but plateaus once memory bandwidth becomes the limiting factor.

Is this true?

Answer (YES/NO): NO